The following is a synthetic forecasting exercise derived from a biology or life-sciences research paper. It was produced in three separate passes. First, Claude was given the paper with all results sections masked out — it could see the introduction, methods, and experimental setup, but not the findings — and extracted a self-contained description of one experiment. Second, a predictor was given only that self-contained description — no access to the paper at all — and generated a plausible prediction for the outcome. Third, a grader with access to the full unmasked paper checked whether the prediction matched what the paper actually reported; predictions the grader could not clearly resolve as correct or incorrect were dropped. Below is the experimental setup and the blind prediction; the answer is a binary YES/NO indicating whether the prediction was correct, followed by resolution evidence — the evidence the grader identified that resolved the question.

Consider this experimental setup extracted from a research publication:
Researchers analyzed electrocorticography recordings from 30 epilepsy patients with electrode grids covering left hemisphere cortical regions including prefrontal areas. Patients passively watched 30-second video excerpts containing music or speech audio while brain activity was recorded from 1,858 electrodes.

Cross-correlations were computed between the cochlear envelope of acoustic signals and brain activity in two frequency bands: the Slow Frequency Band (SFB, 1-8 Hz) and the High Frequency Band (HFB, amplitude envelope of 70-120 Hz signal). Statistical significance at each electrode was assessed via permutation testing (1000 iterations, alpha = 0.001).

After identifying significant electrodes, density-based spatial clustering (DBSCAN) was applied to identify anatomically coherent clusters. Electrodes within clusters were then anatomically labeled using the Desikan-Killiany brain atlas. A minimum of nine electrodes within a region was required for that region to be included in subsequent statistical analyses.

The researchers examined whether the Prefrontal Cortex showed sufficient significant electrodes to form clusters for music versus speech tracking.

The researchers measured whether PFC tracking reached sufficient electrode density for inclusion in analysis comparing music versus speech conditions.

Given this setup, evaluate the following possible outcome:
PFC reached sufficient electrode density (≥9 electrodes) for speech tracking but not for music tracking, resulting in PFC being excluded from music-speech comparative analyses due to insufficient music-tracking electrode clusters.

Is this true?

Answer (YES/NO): NO